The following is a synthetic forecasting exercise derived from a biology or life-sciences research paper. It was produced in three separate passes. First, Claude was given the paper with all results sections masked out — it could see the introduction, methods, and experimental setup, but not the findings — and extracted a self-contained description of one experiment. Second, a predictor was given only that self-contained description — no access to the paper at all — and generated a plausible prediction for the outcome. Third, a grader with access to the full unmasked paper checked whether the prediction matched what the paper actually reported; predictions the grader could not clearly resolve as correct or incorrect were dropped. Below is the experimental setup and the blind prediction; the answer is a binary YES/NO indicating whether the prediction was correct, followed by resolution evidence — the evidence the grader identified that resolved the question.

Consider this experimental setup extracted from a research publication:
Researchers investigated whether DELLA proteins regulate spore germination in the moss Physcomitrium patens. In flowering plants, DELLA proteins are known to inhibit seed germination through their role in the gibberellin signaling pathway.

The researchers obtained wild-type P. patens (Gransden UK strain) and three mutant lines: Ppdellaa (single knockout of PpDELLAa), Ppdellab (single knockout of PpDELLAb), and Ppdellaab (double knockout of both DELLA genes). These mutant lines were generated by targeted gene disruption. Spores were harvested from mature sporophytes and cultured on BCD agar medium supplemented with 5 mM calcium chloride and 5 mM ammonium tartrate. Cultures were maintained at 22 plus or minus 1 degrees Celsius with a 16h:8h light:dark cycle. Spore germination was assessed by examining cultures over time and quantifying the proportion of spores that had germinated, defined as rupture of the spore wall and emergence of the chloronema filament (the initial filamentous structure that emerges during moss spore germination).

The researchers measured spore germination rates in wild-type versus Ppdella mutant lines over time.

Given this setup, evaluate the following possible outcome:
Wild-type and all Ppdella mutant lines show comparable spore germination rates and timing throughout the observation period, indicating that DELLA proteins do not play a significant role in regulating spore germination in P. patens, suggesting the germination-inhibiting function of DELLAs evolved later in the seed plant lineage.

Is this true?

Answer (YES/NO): NO